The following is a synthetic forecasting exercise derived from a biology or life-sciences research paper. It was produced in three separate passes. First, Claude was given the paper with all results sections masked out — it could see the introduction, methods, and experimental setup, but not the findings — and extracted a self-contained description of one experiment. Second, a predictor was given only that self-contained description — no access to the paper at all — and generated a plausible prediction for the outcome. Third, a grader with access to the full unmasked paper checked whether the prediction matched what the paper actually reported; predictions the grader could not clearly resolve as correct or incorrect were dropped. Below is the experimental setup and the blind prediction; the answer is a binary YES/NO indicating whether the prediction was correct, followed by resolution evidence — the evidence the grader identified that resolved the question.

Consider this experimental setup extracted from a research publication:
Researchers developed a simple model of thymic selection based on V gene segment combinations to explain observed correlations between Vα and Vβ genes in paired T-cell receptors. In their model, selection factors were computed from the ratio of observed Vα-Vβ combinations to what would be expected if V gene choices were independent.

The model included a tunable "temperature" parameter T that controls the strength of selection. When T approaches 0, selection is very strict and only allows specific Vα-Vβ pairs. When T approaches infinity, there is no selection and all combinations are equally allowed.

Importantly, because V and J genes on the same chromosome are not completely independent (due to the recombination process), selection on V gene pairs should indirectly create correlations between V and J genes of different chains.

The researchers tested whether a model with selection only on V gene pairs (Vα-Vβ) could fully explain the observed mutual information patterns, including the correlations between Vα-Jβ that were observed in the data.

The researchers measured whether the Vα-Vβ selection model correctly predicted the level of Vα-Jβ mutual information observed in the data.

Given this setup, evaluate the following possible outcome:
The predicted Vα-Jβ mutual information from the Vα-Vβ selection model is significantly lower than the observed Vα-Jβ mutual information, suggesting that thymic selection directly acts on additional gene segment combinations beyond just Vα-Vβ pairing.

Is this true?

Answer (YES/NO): YES